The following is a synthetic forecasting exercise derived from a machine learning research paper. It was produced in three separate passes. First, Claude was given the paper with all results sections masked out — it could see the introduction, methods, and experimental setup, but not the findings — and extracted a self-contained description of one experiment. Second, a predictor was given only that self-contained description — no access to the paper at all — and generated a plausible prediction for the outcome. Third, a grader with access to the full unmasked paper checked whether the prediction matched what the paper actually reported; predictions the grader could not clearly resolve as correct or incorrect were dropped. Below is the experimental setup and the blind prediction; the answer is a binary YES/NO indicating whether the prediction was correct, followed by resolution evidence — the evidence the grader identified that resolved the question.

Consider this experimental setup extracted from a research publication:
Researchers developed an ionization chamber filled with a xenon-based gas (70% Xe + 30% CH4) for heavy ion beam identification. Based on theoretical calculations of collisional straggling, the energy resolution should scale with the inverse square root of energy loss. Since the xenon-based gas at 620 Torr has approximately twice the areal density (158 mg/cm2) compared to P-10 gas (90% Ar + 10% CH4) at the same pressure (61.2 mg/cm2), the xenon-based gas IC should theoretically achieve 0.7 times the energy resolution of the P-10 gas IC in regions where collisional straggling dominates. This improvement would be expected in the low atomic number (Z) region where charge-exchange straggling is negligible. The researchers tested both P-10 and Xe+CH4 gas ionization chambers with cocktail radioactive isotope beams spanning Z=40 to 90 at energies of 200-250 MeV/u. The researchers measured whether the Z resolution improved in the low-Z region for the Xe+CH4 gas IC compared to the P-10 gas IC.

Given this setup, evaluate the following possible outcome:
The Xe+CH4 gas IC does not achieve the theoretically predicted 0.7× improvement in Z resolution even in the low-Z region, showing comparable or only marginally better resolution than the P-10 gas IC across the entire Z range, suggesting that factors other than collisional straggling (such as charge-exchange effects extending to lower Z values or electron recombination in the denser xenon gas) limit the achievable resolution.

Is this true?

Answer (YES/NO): NO